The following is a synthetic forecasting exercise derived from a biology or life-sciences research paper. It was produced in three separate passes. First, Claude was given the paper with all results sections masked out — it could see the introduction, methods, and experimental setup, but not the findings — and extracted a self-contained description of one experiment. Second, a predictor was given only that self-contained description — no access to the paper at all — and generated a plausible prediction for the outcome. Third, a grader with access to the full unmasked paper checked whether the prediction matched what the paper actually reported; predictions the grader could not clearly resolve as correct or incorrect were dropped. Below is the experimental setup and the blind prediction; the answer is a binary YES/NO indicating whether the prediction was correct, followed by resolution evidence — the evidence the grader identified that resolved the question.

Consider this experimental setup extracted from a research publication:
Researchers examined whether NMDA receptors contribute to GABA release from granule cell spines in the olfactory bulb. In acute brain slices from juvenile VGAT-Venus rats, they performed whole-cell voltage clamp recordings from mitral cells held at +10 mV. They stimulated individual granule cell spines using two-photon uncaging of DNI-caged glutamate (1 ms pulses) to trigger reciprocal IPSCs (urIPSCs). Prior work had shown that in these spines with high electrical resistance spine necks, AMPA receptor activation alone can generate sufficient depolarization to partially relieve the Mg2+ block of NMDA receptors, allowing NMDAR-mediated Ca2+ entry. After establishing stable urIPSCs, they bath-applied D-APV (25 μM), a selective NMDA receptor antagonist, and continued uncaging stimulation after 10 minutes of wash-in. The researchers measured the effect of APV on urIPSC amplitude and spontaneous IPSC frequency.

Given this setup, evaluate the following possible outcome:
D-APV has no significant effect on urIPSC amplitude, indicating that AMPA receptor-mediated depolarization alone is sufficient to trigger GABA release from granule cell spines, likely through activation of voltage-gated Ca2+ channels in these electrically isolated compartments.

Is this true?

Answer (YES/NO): NO